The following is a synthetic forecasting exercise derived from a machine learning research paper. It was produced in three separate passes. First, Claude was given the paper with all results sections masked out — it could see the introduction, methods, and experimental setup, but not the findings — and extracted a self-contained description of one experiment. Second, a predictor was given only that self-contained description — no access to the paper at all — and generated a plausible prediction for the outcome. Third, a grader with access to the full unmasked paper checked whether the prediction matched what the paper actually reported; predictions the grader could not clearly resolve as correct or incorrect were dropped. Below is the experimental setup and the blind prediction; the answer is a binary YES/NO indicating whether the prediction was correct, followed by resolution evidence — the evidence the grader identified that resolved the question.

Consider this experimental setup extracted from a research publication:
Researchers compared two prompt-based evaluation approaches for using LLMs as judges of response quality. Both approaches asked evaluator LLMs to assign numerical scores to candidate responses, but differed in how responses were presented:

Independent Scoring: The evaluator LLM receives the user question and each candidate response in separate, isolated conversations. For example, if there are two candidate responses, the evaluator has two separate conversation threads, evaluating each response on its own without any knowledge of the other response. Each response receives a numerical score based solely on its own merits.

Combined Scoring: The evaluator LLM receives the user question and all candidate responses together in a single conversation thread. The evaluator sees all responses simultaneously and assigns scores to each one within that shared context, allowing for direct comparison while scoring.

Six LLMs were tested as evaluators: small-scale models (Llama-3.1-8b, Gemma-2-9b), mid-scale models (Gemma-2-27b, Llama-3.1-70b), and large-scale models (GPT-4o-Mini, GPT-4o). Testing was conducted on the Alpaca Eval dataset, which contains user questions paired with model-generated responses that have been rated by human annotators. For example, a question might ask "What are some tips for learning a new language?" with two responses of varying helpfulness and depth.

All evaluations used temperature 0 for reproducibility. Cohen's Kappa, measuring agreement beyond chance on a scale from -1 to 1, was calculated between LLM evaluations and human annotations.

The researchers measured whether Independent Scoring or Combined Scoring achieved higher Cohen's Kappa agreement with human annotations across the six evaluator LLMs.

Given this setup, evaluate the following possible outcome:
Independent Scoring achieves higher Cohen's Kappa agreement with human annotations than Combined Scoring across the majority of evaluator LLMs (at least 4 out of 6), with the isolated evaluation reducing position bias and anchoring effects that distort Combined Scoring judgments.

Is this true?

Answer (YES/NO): NO